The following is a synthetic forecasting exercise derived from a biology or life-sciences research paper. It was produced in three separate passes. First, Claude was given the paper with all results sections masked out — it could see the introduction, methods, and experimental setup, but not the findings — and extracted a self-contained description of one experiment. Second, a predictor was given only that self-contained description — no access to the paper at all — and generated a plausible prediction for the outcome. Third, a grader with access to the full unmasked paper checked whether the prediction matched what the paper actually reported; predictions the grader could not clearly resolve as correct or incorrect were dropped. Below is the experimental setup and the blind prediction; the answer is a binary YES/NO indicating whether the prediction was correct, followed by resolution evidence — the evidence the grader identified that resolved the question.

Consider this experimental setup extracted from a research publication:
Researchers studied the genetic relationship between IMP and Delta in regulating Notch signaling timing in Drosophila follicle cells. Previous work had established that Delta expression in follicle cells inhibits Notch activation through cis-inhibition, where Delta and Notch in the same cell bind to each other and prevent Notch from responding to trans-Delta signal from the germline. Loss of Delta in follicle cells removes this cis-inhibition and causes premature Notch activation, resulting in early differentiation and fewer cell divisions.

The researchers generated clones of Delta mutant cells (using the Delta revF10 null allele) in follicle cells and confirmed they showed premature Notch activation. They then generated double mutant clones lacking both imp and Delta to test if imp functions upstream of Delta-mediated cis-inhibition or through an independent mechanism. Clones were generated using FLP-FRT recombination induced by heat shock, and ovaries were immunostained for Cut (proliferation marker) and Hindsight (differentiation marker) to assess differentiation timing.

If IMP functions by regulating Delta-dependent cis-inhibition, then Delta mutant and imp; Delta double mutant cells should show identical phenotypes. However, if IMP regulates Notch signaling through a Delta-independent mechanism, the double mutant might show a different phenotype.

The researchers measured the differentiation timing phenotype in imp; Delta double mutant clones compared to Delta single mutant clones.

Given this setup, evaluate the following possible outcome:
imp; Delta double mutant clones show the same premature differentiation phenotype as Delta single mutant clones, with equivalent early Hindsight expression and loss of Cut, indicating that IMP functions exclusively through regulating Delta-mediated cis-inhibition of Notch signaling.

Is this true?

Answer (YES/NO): NO